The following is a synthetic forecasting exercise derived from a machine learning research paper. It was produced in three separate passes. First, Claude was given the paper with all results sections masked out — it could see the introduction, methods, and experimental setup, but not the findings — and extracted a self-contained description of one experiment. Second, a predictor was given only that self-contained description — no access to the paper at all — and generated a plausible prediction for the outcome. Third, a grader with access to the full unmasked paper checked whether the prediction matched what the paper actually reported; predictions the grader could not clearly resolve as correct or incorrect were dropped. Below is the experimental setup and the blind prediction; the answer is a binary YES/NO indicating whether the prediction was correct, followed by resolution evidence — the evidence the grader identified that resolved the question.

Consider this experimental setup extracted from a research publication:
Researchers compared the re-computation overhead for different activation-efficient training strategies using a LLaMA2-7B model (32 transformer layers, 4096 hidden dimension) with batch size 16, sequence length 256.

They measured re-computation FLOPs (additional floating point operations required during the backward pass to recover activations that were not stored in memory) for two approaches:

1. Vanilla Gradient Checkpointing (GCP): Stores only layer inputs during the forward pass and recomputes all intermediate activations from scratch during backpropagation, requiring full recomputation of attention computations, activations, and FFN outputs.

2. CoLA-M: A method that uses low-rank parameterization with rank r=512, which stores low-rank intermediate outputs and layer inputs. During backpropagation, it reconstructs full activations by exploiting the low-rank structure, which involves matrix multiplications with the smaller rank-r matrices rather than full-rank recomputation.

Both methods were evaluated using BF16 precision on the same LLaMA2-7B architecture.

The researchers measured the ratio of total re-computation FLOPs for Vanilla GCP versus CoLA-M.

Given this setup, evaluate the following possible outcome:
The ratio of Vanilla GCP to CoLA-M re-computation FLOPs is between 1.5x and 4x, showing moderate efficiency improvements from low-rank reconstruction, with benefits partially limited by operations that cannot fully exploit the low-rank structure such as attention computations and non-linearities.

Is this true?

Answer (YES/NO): YES